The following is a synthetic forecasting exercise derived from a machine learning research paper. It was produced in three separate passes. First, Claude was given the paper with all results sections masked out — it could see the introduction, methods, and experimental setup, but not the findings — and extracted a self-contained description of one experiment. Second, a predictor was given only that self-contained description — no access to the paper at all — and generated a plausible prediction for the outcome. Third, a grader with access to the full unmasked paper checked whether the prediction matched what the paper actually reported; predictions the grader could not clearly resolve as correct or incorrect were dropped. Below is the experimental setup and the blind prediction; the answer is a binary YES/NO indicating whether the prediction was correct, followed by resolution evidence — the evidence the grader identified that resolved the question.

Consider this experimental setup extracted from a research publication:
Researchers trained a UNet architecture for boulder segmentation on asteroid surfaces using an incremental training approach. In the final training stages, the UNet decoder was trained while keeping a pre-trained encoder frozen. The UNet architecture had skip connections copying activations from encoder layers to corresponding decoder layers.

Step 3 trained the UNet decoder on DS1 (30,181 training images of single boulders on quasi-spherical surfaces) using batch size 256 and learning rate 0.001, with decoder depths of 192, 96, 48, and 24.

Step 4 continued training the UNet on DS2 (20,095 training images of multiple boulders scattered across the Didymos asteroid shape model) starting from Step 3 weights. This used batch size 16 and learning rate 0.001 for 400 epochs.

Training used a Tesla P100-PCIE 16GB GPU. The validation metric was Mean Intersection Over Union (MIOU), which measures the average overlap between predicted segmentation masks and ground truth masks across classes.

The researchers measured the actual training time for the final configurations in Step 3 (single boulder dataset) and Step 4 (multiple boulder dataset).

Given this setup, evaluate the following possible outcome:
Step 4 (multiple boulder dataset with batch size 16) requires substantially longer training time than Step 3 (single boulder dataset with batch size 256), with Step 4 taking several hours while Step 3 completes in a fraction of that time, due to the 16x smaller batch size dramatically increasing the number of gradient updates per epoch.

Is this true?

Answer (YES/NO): NO